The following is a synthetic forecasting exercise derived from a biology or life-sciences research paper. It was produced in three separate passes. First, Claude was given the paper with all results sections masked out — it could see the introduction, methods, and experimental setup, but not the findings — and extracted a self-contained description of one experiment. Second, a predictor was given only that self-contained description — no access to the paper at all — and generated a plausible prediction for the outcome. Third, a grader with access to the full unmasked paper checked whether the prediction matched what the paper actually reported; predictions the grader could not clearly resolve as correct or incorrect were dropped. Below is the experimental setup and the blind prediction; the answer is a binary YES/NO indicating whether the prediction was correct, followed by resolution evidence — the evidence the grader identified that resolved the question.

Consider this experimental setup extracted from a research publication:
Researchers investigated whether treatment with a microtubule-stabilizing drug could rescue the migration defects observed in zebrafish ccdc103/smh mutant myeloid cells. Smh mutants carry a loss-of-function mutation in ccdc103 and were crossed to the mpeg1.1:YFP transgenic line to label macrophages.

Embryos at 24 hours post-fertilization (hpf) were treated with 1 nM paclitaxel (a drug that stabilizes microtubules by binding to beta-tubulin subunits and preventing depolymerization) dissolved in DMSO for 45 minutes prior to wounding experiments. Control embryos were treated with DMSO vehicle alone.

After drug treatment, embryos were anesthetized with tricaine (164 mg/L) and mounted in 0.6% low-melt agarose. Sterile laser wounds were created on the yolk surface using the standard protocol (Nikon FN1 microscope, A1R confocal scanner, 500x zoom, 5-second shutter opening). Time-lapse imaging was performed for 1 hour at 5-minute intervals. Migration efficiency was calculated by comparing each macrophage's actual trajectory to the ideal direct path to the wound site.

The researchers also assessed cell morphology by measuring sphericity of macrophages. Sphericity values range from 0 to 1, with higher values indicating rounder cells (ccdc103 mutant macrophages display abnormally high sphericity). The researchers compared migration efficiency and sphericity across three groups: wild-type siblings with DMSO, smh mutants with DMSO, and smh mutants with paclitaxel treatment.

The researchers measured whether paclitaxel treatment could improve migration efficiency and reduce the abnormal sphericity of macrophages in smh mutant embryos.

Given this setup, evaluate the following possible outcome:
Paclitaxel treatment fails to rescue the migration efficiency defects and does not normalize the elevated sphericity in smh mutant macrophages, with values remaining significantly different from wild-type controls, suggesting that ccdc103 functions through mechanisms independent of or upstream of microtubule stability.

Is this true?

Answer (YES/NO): NO